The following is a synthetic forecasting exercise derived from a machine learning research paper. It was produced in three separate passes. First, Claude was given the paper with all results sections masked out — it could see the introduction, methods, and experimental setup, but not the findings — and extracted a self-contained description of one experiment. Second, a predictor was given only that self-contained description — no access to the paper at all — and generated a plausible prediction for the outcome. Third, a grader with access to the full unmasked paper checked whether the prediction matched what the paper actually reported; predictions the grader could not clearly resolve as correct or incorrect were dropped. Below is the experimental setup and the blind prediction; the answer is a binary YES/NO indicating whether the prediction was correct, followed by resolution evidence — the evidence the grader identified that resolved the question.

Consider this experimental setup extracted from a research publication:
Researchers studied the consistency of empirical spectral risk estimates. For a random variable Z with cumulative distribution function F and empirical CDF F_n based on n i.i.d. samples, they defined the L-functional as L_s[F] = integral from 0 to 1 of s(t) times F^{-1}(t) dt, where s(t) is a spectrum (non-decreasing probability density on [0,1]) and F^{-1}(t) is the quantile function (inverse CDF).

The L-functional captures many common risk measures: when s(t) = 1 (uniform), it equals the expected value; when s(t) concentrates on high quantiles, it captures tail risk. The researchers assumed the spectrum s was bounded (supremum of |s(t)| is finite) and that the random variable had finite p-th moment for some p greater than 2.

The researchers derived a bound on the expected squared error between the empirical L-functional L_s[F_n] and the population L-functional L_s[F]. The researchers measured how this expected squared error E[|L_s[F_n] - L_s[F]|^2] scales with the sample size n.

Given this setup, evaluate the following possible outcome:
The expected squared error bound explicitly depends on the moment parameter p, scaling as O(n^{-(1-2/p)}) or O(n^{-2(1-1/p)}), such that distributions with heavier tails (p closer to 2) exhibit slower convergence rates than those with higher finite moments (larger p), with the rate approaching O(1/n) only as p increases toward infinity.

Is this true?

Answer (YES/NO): NO